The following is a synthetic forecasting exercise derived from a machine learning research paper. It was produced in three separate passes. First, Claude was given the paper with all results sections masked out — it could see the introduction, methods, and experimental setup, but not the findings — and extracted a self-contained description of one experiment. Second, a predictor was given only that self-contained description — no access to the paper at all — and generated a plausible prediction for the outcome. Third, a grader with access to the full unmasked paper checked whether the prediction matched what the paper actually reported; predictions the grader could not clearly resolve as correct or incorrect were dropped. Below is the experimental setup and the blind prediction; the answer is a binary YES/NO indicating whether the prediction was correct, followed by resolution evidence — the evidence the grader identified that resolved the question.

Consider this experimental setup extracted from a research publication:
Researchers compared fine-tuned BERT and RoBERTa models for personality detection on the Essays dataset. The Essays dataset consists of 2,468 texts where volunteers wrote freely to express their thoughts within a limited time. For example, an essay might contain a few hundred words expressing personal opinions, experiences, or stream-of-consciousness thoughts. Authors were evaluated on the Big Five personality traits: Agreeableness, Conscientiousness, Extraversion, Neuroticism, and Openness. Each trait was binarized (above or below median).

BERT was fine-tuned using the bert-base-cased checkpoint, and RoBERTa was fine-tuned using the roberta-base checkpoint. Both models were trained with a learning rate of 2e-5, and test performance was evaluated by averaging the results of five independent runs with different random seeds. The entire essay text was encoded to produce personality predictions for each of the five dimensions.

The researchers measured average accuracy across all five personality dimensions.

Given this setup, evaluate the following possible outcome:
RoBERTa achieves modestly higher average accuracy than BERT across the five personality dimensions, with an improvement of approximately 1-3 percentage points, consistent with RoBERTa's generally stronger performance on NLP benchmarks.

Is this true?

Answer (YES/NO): NO